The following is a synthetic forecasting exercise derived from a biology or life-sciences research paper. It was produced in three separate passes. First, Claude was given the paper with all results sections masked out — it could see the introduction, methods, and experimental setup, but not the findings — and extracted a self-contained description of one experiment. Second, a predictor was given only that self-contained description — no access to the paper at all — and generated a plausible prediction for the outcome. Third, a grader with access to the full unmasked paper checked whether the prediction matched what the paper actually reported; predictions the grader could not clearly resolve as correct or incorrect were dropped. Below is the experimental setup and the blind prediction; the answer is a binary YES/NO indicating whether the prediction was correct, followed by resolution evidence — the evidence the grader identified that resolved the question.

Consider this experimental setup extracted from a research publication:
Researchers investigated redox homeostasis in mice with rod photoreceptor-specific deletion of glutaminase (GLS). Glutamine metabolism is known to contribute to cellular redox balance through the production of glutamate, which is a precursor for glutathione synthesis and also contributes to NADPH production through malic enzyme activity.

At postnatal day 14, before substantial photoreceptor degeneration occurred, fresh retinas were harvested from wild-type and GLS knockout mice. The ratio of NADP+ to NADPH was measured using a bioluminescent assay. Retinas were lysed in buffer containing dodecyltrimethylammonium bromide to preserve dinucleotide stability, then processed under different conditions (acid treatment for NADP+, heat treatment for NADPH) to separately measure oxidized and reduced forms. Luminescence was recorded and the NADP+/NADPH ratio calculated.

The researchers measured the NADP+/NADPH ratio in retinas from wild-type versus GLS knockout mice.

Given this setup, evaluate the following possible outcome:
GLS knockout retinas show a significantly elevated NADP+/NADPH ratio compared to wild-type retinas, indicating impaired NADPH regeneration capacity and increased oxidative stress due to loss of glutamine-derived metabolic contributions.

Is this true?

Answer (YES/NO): YES